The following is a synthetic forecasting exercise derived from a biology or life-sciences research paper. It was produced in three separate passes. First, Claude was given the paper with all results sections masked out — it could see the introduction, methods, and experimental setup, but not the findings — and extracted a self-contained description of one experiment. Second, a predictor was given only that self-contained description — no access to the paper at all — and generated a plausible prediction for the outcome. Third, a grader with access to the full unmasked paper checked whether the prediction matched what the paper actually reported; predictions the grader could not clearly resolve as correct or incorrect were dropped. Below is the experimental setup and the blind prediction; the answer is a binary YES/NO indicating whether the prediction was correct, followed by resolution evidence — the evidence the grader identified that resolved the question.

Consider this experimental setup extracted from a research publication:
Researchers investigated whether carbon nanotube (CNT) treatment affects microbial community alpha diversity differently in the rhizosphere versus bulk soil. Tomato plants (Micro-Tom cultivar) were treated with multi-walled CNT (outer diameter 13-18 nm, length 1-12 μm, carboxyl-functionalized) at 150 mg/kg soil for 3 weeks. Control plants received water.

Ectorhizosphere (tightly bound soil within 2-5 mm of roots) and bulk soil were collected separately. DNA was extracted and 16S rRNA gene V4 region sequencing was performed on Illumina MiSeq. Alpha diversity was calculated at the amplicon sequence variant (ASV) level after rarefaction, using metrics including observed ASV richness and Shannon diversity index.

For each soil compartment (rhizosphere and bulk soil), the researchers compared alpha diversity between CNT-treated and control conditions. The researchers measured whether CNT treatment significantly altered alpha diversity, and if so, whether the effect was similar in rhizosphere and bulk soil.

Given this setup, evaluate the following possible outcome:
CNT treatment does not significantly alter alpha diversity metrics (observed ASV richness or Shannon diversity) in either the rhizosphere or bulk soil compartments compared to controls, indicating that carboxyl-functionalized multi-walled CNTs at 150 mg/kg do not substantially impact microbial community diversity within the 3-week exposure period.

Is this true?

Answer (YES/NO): NO